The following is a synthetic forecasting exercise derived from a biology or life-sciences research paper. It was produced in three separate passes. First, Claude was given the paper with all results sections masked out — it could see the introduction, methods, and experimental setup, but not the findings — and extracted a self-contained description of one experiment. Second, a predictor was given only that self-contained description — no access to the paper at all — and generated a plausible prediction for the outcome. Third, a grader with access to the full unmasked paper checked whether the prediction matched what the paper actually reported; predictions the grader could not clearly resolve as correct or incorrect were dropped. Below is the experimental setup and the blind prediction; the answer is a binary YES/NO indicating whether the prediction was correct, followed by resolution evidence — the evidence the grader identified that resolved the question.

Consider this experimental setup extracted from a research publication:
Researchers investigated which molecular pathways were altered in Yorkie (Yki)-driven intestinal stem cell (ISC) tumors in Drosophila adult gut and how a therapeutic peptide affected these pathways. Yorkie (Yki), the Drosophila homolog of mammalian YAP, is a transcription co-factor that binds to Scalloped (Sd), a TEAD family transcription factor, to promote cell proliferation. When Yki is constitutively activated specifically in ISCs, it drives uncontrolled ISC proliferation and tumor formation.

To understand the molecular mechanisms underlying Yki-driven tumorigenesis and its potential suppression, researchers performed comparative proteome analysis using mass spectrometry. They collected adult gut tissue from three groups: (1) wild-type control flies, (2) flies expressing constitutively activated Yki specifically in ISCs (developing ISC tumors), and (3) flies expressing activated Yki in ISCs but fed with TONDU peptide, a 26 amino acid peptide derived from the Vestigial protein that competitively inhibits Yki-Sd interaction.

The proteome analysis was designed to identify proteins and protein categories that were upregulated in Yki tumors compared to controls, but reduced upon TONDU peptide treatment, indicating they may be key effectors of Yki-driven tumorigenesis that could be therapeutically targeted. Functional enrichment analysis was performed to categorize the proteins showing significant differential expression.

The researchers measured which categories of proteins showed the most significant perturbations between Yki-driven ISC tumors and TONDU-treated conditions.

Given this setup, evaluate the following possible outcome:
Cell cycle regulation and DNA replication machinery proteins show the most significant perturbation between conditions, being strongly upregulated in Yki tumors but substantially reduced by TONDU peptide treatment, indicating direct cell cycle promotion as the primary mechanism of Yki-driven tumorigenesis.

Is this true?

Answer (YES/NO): NO